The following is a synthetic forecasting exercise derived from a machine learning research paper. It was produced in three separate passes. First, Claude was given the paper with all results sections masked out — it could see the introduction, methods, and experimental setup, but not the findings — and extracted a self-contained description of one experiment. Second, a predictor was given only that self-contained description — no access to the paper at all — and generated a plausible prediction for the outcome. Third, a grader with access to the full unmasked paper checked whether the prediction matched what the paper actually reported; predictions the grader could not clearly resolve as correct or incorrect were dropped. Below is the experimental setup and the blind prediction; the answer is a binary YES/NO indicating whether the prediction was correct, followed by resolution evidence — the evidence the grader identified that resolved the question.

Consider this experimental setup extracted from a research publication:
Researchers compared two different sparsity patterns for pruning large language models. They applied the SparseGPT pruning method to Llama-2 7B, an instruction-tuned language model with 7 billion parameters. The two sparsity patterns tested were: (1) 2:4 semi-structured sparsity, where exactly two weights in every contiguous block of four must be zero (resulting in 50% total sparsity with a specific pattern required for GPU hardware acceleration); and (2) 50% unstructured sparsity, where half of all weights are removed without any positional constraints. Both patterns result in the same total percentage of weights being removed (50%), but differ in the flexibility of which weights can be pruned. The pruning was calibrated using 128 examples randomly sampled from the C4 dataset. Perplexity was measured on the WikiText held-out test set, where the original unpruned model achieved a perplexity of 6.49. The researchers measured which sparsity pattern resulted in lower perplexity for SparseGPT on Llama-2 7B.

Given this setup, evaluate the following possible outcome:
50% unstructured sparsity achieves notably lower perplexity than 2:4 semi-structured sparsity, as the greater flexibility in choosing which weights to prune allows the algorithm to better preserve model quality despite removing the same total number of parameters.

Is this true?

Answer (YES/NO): YES